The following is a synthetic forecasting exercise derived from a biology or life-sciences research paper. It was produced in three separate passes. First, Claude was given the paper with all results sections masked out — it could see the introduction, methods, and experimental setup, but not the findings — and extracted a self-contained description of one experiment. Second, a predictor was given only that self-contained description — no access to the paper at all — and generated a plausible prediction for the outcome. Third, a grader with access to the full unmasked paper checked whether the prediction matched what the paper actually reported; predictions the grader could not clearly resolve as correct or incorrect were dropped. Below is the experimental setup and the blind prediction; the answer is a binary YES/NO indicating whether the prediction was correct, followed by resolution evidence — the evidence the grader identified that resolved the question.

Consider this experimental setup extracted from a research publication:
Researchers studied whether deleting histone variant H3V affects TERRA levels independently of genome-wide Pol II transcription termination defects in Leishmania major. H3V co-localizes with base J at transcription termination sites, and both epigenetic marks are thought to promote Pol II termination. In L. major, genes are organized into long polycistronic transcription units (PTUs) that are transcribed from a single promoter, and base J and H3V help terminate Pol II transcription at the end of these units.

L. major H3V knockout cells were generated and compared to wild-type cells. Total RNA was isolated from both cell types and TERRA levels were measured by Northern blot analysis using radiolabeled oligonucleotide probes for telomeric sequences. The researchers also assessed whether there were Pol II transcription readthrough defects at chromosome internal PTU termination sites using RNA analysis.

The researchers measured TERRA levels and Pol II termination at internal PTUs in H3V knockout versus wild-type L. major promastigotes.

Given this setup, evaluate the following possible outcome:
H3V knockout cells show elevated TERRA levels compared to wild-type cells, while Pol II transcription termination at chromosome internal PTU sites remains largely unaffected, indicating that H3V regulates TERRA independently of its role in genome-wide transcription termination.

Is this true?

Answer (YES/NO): YES